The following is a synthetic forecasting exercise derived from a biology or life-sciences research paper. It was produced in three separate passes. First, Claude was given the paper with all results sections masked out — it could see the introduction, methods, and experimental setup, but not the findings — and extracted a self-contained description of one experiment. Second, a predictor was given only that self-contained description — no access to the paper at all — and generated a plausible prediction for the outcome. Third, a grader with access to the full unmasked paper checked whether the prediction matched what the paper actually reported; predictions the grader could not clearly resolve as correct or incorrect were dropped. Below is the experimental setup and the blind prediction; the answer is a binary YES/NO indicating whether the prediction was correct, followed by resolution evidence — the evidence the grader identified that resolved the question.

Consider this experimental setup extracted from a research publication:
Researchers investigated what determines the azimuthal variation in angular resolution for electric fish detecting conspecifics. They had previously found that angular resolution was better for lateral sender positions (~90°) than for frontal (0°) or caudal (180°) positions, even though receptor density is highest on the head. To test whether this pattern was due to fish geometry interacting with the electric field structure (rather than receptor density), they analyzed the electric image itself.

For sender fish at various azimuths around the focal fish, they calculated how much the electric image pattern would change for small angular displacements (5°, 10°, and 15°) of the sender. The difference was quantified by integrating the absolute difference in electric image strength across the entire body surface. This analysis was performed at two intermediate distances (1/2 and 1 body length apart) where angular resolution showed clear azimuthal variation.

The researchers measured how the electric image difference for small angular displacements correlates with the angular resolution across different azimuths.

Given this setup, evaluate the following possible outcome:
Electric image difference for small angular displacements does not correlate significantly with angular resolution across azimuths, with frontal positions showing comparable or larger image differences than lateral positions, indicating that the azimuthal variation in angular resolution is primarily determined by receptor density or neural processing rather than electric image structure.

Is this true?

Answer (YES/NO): NO